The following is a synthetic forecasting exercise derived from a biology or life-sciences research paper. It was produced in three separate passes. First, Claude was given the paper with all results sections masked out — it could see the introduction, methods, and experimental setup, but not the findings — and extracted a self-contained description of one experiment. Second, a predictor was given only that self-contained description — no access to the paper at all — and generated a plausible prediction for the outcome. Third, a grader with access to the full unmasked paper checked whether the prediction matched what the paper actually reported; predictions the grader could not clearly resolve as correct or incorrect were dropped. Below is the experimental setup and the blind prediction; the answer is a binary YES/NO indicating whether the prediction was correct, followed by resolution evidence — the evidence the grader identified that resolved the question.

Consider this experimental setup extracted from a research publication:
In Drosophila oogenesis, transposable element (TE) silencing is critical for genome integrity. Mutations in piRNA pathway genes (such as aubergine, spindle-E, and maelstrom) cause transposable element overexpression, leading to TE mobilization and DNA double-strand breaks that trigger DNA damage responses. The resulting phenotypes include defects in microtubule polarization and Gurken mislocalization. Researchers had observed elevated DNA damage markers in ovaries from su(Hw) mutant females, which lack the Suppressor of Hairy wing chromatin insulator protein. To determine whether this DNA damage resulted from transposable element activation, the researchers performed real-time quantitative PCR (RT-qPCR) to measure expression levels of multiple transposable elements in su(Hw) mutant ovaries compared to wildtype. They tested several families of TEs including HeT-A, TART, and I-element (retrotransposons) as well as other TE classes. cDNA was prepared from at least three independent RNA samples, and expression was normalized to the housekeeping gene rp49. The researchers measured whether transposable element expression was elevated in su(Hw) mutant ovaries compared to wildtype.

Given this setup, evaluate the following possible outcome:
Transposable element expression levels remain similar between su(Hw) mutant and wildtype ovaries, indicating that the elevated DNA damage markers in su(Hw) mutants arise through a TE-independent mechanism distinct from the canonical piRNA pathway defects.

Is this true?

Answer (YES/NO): YES